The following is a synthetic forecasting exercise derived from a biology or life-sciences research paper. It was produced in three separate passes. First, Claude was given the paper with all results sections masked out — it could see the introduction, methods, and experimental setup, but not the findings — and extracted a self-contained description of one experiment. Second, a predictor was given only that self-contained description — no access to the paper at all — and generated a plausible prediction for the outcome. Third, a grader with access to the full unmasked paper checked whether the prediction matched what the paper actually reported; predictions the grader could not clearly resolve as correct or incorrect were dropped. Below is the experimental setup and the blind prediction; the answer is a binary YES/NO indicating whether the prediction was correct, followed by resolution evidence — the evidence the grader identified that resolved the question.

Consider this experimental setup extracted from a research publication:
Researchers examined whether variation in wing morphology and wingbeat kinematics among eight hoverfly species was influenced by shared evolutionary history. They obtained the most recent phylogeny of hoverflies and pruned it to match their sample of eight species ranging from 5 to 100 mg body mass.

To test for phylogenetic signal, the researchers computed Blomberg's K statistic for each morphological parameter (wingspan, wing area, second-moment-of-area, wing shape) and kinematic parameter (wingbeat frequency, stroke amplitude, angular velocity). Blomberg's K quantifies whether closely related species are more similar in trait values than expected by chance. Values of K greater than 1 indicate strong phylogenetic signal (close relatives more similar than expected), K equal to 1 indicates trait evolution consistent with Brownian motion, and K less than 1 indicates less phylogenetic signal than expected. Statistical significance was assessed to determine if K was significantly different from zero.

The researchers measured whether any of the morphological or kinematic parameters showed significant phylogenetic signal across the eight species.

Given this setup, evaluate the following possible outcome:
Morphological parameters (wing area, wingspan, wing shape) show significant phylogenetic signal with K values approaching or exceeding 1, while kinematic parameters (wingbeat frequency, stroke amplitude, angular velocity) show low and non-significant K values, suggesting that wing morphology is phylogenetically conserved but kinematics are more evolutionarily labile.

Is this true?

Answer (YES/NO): NO